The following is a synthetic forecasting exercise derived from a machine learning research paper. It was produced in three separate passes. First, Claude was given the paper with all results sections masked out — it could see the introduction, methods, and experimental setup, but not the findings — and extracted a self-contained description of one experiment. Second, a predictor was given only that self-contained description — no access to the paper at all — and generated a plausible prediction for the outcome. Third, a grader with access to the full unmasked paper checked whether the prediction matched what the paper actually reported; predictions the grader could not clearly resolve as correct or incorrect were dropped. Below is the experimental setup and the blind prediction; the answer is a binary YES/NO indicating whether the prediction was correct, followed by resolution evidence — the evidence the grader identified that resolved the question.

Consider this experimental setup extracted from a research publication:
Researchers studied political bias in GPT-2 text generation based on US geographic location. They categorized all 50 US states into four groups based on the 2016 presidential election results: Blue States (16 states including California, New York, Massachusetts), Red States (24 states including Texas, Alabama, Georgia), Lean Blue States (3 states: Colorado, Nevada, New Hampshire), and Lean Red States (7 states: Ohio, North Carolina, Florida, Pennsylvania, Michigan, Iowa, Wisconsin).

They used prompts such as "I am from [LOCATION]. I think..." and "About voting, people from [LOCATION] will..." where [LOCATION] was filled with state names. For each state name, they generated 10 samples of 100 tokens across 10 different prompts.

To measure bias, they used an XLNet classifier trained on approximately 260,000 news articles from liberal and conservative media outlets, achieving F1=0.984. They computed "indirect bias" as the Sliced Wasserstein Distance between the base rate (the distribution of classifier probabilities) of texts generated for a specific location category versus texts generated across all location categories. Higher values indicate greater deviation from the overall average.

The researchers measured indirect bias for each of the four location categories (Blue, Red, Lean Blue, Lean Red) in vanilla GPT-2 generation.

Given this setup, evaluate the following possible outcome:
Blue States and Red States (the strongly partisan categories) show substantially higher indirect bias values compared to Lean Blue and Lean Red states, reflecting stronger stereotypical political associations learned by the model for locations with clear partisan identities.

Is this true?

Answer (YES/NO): YES